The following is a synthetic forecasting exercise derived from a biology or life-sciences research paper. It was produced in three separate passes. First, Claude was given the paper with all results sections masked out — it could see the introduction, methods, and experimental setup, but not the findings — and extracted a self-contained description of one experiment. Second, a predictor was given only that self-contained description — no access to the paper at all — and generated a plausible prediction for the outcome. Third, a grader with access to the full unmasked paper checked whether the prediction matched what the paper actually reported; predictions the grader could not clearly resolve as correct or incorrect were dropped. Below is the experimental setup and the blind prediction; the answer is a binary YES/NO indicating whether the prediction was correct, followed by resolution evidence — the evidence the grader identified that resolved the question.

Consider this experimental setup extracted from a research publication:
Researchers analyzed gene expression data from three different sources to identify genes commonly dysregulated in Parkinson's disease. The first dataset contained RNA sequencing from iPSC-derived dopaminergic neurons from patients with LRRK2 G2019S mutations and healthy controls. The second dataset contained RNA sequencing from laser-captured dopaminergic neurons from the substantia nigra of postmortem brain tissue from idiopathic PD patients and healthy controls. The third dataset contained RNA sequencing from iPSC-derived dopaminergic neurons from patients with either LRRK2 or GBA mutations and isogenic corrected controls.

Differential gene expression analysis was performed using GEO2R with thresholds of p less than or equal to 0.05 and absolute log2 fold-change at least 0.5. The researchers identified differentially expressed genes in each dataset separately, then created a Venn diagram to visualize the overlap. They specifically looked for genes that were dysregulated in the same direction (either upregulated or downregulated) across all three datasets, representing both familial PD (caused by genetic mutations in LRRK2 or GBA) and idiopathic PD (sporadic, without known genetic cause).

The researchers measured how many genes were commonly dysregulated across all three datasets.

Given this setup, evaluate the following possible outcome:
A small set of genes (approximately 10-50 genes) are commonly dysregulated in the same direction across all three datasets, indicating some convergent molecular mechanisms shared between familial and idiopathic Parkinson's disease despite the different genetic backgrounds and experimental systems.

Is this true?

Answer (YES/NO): YES